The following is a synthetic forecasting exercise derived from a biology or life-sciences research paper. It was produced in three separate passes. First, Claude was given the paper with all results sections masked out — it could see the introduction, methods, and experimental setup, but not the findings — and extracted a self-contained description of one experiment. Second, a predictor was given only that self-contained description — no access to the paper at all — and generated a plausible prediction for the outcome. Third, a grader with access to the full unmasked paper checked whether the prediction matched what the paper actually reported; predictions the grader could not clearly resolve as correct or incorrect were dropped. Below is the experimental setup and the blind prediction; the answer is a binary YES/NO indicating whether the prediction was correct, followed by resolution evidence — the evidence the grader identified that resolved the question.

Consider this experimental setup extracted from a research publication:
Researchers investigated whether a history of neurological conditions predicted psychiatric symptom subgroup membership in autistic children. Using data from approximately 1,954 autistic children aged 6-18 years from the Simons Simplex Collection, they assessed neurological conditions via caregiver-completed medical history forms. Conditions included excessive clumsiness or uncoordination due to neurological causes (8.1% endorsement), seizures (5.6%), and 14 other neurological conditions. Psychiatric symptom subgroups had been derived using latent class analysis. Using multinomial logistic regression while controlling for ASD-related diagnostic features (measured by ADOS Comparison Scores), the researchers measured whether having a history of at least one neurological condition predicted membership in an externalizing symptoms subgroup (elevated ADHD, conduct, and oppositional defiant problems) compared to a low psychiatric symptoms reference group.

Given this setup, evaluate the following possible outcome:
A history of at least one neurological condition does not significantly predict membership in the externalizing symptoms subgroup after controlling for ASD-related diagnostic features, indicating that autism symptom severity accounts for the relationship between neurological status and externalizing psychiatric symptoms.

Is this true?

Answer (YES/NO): NO